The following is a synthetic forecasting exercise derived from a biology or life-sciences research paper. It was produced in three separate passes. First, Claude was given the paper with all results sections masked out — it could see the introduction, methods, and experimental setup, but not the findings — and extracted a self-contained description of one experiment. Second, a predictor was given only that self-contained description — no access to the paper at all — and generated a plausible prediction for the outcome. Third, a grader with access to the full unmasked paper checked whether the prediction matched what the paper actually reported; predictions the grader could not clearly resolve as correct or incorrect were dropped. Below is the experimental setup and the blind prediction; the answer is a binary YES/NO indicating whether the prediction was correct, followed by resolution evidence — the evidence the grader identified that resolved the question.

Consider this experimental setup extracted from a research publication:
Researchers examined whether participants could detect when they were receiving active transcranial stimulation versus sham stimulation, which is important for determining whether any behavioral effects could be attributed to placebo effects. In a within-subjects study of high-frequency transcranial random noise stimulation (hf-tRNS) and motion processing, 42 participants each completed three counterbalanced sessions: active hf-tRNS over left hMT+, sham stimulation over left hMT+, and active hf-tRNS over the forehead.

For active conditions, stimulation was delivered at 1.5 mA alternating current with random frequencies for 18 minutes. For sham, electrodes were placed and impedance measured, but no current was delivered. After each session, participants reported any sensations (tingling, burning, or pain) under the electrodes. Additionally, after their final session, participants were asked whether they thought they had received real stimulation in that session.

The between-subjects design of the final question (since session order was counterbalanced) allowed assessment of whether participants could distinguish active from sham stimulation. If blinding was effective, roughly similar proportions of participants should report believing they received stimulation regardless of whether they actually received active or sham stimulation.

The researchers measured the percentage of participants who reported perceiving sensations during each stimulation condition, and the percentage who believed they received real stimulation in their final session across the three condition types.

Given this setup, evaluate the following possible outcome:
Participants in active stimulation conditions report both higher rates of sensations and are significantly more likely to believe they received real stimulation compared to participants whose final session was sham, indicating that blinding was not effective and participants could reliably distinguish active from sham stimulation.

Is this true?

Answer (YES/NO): NO